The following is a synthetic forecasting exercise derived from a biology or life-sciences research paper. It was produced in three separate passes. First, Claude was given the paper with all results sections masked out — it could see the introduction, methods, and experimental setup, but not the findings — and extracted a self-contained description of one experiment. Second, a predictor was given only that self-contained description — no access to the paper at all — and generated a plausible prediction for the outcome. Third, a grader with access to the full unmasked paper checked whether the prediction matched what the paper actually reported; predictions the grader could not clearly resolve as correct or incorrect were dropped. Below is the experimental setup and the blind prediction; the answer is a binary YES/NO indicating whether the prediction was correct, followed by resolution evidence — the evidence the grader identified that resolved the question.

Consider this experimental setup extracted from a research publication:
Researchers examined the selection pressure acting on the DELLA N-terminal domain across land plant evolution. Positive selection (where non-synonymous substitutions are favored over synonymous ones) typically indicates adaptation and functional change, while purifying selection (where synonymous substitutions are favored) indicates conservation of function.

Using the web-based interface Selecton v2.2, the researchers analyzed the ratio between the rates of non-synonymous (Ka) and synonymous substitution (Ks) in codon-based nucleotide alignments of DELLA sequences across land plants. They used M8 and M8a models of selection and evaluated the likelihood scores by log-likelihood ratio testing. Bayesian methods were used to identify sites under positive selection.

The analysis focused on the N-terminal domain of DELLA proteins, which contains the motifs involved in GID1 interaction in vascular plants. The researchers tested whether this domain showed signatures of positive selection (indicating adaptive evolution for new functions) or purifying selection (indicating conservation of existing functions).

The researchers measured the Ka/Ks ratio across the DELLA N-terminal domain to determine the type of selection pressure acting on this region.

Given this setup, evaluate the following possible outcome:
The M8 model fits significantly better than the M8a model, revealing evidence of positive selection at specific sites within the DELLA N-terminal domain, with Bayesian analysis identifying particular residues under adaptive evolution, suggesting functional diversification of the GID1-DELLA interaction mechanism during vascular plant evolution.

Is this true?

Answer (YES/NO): NO